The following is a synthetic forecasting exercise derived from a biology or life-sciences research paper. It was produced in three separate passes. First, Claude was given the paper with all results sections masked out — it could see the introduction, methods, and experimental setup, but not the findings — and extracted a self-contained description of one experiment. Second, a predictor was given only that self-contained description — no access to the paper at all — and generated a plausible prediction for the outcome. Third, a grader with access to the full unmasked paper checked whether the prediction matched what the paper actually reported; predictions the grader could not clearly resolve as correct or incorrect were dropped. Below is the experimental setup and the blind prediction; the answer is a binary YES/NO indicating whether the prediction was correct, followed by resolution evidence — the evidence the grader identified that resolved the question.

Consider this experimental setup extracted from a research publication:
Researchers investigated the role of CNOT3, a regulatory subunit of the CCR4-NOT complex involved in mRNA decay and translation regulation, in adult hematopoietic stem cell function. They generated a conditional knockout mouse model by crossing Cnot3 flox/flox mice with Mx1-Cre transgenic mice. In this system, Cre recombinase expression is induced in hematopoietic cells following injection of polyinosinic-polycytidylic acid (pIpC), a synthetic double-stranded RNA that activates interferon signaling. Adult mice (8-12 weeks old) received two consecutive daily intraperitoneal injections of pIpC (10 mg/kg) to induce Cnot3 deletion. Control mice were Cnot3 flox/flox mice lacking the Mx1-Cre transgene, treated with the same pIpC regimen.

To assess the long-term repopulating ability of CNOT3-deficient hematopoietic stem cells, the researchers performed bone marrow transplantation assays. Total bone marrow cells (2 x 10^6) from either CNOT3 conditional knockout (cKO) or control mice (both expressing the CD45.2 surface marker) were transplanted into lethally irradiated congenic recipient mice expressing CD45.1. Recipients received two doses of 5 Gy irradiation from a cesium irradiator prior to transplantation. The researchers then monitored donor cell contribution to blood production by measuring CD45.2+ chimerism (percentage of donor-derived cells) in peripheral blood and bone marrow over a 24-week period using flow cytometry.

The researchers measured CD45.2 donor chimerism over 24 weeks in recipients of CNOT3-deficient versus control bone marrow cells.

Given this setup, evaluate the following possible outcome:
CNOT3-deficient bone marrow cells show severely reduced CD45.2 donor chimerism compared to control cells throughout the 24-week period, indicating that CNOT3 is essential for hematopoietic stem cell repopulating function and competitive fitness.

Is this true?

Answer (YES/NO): YES